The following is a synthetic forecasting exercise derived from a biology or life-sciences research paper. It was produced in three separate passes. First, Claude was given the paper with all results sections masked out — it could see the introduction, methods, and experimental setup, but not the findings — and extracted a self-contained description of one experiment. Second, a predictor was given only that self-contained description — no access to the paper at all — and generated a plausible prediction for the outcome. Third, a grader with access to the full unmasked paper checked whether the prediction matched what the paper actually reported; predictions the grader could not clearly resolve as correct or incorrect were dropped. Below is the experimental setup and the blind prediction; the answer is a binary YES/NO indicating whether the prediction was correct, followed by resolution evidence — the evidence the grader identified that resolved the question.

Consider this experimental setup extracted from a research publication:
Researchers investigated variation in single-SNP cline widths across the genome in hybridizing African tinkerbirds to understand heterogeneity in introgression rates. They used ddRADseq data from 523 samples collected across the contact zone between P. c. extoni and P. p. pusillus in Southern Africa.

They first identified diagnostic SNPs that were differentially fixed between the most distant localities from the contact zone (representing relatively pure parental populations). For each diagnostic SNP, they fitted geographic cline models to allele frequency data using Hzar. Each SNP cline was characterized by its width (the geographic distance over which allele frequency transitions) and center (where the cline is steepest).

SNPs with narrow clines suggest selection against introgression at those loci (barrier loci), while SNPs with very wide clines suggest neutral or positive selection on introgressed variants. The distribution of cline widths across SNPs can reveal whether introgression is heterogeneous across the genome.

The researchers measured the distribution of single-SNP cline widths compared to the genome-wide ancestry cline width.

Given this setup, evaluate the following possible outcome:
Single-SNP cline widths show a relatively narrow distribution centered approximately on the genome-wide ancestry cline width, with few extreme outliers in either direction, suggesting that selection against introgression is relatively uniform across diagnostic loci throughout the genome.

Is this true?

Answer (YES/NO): NO